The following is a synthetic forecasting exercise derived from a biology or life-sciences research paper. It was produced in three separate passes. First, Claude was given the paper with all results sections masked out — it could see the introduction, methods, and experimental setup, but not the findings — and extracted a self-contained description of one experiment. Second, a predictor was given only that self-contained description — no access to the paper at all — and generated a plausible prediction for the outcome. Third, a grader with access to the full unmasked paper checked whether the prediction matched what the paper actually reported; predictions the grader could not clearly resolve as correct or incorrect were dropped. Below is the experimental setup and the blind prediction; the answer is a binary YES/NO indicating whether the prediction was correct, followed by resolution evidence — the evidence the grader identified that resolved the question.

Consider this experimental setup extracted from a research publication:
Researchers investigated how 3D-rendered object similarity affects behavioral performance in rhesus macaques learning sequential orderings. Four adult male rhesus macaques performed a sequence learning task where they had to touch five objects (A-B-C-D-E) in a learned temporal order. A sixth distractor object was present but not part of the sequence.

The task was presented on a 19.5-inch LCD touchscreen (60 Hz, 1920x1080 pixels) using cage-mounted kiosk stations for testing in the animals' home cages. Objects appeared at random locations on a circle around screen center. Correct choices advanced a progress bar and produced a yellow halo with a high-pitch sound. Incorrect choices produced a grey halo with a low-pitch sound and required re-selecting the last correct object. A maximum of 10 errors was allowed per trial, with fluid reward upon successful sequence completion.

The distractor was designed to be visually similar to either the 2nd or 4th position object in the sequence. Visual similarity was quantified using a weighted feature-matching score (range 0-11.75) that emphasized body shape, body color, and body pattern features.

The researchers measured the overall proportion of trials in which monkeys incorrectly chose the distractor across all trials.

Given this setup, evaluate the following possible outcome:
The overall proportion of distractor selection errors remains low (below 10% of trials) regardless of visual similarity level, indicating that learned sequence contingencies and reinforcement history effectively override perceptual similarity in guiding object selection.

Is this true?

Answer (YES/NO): NO